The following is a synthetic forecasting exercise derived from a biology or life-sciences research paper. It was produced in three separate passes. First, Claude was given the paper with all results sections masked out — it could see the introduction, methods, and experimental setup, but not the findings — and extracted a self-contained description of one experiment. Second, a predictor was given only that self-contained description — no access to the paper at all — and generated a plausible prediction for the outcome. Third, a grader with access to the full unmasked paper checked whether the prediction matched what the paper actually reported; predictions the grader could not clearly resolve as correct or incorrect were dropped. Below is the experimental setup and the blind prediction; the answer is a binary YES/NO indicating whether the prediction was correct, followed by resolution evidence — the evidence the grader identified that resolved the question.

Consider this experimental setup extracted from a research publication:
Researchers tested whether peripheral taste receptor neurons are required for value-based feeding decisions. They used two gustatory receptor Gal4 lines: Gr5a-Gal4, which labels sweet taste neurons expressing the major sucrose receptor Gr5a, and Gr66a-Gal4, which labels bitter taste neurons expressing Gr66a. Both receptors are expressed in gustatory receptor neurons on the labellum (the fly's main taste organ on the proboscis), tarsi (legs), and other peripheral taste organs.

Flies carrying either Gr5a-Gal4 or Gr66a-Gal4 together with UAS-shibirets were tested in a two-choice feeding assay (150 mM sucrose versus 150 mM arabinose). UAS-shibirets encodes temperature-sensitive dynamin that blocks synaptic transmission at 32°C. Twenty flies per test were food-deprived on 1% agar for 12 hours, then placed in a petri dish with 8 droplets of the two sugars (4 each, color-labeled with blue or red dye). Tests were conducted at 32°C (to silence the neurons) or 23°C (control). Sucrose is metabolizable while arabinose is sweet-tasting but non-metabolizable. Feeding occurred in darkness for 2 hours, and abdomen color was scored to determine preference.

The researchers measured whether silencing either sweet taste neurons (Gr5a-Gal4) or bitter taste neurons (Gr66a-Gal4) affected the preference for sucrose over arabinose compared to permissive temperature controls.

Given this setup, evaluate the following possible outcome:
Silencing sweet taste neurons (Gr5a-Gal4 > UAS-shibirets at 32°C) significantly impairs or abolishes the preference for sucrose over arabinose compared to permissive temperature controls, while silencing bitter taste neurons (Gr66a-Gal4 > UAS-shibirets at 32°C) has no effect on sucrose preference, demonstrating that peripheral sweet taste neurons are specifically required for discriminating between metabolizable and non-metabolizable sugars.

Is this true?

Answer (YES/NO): NO